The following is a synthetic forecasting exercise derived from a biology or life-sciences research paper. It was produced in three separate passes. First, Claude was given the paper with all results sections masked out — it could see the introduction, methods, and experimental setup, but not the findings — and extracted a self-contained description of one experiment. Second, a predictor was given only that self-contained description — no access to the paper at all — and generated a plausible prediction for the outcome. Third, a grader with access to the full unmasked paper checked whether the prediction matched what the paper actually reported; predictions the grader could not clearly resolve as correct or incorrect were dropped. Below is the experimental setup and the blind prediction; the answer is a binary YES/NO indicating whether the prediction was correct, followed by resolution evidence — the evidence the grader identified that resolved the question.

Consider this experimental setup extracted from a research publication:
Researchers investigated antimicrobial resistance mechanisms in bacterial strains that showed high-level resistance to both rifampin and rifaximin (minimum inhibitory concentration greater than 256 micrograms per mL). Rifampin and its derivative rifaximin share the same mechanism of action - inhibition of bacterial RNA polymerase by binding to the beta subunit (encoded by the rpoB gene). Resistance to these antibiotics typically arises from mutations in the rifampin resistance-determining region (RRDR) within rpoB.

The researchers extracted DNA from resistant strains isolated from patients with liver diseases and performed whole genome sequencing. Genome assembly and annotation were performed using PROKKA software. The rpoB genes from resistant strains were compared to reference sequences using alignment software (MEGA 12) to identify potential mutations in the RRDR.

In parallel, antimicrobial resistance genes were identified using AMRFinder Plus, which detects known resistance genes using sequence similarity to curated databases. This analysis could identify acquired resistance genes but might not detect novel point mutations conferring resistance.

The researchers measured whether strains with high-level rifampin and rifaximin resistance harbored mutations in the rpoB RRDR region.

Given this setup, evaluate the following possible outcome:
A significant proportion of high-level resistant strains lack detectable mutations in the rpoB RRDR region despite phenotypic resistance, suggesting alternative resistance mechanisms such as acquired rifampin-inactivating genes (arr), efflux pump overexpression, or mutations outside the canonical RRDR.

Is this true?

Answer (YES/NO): NO